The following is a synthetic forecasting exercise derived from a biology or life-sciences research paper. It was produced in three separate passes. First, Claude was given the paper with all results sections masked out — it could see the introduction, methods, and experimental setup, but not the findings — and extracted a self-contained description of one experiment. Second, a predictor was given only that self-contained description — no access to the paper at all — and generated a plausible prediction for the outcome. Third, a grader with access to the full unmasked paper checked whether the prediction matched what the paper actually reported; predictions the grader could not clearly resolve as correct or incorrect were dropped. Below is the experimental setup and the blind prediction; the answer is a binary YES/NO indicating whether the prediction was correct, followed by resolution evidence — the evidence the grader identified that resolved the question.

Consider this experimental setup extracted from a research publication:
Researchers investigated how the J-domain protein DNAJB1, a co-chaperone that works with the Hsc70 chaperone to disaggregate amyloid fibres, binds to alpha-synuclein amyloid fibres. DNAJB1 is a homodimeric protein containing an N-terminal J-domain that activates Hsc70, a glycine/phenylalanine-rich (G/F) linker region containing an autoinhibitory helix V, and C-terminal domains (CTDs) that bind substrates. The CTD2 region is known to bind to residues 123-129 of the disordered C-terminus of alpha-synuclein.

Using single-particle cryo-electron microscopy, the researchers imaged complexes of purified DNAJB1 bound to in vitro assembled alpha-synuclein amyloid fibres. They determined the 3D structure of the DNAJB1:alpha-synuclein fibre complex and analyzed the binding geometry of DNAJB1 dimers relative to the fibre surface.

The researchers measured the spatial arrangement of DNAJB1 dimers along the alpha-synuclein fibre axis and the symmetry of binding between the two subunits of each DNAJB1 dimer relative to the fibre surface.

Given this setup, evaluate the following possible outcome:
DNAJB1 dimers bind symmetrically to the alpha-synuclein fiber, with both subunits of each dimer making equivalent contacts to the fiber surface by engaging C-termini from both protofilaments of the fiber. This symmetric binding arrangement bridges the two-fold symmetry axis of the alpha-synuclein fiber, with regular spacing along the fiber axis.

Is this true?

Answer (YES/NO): NO